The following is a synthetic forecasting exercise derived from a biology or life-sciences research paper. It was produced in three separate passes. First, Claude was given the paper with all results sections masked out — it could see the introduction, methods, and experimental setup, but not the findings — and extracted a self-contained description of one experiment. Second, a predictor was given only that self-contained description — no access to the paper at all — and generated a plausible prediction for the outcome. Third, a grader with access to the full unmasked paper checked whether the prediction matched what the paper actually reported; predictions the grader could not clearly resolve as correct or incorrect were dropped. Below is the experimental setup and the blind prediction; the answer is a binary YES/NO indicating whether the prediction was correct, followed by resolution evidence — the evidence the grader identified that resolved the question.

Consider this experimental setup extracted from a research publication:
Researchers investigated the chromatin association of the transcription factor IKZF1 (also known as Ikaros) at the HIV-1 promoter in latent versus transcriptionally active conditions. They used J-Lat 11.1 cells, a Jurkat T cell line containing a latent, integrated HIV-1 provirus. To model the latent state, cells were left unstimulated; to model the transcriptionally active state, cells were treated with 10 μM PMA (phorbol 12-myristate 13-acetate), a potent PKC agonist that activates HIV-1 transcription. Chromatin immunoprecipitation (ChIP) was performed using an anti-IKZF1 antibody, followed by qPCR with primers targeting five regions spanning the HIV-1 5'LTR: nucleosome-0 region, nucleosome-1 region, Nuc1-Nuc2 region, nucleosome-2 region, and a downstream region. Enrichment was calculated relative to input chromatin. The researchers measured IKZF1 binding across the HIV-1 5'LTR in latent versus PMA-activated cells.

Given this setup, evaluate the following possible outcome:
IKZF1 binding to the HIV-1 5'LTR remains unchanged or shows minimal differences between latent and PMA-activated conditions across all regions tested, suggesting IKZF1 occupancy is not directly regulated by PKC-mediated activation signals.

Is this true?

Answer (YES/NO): NO